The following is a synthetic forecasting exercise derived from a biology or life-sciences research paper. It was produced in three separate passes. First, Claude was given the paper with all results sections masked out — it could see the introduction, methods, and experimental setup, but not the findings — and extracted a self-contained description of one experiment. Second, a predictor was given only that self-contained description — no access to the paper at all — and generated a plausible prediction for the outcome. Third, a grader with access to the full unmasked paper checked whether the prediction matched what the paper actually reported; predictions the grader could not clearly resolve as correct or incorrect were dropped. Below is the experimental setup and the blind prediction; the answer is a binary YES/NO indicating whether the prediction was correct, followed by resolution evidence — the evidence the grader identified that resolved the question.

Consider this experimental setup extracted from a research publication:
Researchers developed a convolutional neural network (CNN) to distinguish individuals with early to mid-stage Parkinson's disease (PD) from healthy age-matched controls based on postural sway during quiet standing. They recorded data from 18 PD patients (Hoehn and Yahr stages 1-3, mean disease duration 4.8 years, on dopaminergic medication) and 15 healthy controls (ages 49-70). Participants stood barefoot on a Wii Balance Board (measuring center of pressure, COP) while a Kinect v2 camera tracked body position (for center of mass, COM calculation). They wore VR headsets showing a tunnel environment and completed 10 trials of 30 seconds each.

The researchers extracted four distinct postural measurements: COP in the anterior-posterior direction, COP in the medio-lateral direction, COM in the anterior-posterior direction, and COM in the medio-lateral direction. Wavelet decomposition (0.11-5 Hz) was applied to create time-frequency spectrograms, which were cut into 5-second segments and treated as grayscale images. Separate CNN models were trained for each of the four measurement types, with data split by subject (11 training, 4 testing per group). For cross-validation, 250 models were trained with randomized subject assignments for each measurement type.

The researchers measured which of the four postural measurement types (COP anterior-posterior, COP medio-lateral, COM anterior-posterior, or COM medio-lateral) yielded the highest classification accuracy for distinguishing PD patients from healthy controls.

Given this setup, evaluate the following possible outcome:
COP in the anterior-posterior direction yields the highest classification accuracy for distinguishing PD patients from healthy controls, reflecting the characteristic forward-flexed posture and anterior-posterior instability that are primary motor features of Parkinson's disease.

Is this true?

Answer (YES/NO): NO